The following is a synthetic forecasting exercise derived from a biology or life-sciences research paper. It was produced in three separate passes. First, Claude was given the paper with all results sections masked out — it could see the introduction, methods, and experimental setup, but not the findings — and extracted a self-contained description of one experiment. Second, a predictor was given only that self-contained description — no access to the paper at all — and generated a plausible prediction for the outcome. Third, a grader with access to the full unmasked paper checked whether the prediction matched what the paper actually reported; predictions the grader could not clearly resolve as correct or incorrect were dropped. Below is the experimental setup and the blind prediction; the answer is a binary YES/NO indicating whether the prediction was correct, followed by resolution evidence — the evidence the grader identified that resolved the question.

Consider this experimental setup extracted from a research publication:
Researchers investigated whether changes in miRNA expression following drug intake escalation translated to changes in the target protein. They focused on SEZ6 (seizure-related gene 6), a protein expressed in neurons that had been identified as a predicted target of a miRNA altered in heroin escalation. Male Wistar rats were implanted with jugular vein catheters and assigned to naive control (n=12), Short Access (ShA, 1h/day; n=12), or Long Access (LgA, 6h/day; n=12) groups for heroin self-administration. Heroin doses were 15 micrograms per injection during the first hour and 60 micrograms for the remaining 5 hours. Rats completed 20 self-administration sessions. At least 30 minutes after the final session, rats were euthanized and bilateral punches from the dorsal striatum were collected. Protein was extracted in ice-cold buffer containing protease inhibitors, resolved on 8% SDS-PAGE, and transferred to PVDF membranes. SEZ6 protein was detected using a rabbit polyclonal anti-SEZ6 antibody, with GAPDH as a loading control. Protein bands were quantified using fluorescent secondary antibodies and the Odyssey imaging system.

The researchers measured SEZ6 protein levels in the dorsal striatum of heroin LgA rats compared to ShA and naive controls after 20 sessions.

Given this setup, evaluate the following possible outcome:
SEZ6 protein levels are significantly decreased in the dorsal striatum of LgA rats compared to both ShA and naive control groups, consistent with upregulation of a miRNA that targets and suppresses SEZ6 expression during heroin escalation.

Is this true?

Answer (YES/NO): YES